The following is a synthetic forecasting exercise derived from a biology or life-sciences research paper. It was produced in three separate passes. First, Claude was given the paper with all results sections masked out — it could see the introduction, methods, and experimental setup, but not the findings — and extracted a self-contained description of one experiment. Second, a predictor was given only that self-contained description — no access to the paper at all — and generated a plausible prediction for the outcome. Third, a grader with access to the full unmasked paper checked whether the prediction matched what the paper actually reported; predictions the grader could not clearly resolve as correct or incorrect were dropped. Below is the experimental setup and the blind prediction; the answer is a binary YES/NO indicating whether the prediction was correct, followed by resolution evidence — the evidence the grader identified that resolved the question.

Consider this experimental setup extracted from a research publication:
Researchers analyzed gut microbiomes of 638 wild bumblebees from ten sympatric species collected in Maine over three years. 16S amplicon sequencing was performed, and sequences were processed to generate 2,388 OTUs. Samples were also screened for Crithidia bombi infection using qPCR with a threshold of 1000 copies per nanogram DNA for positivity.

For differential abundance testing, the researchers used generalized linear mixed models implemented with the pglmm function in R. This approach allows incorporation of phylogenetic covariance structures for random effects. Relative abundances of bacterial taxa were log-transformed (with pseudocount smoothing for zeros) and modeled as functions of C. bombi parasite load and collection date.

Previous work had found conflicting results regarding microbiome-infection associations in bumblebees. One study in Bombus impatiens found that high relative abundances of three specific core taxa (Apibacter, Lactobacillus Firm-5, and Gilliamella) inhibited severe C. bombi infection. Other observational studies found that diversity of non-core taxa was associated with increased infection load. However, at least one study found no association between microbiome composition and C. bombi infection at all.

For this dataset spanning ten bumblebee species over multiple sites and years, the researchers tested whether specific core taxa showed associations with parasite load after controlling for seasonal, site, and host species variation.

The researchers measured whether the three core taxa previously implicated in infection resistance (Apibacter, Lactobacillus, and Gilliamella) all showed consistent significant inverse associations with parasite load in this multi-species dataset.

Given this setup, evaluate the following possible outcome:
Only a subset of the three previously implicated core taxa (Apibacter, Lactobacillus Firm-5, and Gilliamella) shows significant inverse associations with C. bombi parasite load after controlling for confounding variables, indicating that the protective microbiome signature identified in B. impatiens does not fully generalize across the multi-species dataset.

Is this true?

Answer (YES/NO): YES